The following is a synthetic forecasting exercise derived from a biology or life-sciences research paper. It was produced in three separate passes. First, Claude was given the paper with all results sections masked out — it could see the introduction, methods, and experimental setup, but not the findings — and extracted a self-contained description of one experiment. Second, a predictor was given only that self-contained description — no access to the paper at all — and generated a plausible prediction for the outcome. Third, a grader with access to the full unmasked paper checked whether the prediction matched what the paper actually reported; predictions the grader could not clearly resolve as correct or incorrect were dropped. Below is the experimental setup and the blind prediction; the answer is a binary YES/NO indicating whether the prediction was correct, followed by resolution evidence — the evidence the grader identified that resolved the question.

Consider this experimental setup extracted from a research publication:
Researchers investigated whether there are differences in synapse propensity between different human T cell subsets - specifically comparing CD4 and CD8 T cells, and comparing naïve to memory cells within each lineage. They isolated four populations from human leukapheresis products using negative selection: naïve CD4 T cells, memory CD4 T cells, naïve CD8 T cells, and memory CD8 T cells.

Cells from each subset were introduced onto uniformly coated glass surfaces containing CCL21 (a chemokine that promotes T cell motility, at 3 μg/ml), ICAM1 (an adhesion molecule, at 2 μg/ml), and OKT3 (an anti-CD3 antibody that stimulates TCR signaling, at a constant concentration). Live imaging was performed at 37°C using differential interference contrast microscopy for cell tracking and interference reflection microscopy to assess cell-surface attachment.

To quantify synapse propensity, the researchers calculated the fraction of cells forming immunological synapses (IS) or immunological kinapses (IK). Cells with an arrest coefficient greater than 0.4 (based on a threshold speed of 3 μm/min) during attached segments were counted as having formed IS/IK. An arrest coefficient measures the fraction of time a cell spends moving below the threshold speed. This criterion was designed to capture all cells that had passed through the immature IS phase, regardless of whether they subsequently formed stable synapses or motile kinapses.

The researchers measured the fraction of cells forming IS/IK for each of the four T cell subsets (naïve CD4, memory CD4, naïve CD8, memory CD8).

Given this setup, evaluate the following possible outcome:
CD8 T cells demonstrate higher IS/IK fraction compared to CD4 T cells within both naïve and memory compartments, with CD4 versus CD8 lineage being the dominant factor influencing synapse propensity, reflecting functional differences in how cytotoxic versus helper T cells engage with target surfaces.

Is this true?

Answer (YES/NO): NO